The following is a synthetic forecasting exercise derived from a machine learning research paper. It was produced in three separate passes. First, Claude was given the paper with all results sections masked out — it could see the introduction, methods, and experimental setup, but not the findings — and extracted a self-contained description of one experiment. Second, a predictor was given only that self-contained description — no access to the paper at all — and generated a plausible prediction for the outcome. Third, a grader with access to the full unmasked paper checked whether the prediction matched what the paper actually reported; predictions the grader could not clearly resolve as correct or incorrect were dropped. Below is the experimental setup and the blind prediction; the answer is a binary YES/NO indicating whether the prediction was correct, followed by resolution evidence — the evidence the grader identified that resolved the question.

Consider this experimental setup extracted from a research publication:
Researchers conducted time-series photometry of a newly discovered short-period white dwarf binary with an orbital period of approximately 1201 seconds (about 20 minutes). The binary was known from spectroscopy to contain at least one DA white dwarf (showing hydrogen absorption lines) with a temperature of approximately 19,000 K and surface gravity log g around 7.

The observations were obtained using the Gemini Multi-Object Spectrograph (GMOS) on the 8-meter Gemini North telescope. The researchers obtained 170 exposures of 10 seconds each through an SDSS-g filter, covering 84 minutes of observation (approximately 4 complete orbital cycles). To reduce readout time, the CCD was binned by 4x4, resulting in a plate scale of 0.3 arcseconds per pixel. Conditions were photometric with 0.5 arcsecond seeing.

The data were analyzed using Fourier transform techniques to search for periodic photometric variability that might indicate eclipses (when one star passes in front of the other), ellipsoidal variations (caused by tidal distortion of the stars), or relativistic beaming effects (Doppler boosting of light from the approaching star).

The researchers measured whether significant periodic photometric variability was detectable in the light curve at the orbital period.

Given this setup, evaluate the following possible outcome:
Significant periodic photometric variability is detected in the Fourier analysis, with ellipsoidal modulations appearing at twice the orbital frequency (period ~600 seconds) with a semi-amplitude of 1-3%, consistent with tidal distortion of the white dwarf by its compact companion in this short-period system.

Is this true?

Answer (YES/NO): NO